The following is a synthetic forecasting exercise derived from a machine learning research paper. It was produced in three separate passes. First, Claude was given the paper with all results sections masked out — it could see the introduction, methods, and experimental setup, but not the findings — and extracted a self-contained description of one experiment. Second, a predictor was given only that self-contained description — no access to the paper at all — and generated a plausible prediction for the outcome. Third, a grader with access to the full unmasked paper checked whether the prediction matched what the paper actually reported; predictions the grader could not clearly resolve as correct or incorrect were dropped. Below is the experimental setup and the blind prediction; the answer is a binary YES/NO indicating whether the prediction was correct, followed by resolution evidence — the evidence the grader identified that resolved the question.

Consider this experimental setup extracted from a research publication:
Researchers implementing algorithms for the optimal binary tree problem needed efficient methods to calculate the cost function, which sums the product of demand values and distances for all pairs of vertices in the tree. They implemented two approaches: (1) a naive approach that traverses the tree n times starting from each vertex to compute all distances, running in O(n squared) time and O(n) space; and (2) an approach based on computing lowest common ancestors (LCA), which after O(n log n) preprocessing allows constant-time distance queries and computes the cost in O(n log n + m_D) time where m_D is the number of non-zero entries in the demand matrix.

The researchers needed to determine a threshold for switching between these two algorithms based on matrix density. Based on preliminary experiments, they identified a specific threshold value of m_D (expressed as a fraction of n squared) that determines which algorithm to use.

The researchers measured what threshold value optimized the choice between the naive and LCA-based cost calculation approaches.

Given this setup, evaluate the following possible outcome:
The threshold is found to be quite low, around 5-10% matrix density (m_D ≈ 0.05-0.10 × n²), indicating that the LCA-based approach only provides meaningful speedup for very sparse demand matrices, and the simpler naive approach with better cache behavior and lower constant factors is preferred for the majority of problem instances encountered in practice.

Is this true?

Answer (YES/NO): NO